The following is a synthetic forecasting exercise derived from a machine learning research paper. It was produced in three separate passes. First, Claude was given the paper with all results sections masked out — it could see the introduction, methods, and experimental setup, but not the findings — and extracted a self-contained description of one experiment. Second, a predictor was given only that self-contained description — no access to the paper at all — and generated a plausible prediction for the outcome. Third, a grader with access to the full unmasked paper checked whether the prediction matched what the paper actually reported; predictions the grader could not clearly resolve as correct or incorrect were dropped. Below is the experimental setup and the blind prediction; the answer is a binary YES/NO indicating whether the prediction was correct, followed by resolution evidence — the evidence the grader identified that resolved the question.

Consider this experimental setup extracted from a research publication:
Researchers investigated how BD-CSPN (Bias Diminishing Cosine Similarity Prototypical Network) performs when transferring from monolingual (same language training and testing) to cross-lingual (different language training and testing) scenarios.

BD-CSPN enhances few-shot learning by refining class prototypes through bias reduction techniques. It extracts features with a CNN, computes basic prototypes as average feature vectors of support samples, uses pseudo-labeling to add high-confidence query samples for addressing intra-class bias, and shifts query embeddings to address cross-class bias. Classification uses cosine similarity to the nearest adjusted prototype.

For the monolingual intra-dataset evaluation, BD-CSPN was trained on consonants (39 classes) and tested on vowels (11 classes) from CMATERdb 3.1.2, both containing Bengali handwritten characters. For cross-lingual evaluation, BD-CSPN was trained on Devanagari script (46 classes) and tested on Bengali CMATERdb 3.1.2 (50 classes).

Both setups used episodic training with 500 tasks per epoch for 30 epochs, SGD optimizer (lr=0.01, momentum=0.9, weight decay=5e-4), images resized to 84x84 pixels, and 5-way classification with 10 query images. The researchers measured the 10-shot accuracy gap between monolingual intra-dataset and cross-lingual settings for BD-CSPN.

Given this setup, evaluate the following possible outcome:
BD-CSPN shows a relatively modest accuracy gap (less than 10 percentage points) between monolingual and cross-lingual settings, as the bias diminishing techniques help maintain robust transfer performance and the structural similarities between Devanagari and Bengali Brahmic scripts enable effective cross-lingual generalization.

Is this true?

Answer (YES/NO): NO